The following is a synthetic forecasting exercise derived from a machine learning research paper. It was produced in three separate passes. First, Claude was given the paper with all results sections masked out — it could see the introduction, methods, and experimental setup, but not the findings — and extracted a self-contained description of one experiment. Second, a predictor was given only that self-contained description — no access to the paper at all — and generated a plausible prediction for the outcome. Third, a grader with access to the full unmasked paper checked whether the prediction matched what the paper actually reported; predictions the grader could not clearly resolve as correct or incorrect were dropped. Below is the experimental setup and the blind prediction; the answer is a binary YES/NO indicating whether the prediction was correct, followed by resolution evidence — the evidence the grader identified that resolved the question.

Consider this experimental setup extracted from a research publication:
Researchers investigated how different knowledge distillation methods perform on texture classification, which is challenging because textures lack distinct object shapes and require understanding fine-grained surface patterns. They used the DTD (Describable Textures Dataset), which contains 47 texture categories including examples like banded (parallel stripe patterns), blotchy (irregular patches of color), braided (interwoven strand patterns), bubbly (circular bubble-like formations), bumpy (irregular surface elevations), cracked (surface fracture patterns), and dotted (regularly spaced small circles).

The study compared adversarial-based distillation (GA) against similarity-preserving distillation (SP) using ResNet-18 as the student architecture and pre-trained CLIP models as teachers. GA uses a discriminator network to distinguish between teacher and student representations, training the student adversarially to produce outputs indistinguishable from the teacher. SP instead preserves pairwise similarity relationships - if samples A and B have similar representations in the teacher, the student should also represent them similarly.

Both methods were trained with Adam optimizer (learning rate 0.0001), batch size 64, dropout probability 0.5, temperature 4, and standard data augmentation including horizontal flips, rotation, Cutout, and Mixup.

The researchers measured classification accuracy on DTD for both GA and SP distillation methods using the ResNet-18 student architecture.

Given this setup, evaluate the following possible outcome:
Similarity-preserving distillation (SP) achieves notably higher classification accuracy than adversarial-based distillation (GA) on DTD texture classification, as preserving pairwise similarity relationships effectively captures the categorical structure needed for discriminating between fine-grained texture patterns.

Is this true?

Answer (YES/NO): NO